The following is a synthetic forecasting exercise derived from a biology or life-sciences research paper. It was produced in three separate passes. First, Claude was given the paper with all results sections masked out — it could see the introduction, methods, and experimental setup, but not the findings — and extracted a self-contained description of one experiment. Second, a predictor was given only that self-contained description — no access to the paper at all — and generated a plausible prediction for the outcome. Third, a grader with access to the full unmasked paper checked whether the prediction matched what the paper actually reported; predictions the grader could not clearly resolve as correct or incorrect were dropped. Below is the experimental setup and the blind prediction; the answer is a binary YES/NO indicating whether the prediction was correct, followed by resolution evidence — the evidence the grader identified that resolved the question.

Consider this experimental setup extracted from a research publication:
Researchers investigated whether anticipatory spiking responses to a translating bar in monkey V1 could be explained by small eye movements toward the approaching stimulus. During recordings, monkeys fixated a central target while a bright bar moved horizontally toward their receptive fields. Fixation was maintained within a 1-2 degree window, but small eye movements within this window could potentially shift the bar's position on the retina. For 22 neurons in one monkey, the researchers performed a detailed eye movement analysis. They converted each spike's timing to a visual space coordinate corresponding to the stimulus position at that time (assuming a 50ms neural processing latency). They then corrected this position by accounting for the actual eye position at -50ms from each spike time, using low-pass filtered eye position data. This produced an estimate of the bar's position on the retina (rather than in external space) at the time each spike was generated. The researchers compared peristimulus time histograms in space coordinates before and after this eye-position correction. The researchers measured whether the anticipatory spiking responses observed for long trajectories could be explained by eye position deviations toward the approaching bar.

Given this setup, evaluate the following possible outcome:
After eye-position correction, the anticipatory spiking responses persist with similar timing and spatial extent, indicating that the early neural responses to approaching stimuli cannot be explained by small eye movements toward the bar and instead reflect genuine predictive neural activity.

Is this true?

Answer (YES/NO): YES